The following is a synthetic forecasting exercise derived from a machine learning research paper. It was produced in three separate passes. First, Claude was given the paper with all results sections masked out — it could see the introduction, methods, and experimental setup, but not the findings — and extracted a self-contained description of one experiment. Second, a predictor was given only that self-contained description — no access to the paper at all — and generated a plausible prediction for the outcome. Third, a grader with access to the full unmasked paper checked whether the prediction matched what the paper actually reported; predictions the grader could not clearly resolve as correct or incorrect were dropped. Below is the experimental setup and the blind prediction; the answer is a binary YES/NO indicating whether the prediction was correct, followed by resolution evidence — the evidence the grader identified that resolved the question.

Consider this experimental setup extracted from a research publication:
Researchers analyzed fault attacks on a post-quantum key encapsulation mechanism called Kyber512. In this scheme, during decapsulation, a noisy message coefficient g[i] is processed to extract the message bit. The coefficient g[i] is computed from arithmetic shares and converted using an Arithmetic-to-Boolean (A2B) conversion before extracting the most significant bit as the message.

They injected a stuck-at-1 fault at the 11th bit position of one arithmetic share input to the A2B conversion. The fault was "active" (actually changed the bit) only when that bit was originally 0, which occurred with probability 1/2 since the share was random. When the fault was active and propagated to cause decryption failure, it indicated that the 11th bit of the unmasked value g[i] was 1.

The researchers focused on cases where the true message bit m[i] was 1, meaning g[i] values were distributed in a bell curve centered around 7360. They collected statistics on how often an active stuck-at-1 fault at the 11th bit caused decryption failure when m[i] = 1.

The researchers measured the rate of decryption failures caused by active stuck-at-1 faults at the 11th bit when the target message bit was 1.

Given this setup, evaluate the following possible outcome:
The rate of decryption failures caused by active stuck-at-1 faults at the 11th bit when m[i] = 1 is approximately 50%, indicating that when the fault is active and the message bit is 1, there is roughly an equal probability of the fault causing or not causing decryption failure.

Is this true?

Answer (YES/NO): NO